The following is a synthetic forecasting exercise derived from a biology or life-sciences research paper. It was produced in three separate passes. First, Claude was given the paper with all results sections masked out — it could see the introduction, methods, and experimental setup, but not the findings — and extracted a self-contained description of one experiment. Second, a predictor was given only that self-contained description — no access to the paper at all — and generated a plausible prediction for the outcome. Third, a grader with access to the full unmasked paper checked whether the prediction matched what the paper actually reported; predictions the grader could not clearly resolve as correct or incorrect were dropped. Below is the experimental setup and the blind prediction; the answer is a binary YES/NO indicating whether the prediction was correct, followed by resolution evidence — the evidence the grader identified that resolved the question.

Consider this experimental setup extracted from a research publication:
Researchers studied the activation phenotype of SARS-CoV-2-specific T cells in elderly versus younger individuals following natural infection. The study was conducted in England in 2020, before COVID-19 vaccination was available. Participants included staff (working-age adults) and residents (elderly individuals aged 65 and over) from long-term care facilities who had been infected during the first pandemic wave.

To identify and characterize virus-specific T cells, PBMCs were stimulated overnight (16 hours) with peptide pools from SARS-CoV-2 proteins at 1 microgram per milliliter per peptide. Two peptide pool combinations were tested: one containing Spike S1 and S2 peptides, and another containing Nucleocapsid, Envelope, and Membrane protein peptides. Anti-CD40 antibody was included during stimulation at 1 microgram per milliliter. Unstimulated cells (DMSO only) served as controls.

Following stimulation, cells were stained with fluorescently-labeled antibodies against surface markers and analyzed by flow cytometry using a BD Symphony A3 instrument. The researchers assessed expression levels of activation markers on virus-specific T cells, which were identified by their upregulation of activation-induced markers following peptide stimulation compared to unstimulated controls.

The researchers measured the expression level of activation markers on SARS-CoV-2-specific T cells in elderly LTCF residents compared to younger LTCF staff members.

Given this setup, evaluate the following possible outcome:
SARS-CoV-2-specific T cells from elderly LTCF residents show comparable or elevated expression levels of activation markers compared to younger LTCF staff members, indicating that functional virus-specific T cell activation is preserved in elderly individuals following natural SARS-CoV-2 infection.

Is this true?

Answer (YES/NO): YES